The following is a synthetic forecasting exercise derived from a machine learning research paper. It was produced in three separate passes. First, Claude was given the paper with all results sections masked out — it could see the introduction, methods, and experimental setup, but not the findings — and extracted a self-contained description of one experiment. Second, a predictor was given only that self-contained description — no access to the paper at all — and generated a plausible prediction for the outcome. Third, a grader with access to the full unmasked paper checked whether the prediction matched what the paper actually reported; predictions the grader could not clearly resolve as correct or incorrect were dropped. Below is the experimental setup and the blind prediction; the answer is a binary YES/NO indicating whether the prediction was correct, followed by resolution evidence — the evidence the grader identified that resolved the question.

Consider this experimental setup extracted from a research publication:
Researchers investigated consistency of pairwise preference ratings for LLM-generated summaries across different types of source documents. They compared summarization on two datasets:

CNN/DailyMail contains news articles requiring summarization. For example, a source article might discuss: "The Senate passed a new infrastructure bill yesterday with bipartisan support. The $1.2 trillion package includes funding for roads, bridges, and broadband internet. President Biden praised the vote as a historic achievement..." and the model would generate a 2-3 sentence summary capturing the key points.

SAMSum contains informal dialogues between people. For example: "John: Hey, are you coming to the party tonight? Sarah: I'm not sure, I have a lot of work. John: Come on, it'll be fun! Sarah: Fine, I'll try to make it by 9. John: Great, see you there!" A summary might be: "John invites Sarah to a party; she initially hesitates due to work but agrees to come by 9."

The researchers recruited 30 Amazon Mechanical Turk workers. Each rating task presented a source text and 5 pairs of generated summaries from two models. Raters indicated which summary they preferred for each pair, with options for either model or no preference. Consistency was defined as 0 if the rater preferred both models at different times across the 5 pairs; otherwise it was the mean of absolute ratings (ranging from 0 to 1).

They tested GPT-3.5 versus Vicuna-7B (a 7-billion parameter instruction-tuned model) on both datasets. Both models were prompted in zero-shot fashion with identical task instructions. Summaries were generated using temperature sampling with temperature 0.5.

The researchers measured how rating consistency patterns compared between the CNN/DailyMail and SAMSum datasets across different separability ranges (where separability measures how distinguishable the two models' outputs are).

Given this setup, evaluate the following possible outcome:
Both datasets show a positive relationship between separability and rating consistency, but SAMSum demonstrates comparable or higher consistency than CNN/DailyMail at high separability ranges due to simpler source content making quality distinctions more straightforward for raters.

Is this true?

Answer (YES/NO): NO